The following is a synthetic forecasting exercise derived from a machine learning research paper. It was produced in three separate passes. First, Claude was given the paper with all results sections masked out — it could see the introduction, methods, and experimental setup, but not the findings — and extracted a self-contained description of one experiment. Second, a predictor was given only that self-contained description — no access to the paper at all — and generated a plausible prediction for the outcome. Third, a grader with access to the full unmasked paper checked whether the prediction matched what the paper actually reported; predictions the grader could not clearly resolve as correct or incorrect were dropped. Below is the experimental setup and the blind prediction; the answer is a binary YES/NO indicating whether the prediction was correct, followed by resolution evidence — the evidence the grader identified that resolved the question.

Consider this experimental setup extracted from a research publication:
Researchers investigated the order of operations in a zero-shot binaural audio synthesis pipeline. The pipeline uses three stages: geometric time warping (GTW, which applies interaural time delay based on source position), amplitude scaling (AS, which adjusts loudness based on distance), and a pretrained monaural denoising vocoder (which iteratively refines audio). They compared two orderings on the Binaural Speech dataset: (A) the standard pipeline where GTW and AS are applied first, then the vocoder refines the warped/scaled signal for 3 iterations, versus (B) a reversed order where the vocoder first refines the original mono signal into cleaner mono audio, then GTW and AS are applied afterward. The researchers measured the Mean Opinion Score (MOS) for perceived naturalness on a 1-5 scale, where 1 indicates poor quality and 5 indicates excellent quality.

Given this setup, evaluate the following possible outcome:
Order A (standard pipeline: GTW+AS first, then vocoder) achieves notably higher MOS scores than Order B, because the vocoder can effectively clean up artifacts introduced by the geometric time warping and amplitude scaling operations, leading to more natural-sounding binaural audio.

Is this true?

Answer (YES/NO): YES